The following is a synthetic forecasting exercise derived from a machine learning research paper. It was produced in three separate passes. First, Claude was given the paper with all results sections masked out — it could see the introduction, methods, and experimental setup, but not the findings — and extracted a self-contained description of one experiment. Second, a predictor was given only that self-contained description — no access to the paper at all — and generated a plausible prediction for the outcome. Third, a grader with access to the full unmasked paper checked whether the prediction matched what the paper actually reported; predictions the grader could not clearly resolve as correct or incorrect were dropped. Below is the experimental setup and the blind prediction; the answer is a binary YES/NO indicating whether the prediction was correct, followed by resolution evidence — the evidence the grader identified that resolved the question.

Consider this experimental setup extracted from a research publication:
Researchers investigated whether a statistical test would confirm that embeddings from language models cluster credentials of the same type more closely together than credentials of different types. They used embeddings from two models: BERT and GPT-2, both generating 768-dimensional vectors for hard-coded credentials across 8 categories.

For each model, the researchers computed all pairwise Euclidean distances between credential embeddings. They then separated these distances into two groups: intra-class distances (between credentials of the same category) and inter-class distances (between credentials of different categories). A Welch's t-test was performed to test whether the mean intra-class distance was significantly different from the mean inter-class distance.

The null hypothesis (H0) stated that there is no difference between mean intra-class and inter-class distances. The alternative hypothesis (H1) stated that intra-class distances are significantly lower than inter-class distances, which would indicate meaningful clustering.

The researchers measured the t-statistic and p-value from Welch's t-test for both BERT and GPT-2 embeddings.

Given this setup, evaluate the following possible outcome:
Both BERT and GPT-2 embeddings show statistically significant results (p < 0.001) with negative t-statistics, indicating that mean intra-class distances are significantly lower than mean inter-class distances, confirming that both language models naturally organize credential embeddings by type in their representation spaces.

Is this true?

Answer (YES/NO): YES